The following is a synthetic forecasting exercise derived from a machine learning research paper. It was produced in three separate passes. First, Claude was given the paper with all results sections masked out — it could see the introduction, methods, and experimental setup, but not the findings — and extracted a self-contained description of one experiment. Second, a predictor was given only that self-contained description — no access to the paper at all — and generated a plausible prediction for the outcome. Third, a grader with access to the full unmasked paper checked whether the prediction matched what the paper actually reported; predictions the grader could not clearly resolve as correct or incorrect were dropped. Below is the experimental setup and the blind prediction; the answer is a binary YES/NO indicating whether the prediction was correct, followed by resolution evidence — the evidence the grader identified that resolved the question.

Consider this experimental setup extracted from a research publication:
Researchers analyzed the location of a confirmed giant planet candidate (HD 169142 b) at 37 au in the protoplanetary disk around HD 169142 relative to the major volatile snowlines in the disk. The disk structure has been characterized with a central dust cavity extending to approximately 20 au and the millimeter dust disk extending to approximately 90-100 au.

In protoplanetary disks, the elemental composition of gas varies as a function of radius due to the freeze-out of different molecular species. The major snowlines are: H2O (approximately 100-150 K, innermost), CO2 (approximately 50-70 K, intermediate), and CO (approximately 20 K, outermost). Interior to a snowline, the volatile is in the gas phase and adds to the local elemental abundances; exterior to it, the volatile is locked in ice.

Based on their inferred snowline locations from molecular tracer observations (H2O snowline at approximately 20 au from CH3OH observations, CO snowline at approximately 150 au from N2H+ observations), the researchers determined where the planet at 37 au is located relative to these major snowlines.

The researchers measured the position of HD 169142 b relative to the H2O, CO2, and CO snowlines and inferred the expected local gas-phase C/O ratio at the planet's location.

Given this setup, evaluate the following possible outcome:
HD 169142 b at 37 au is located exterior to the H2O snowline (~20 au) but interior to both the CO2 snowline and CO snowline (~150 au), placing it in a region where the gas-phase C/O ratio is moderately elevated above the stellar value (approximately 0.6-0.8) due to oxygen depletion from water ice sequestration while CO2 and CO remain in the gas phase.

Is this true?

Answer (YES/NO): NO